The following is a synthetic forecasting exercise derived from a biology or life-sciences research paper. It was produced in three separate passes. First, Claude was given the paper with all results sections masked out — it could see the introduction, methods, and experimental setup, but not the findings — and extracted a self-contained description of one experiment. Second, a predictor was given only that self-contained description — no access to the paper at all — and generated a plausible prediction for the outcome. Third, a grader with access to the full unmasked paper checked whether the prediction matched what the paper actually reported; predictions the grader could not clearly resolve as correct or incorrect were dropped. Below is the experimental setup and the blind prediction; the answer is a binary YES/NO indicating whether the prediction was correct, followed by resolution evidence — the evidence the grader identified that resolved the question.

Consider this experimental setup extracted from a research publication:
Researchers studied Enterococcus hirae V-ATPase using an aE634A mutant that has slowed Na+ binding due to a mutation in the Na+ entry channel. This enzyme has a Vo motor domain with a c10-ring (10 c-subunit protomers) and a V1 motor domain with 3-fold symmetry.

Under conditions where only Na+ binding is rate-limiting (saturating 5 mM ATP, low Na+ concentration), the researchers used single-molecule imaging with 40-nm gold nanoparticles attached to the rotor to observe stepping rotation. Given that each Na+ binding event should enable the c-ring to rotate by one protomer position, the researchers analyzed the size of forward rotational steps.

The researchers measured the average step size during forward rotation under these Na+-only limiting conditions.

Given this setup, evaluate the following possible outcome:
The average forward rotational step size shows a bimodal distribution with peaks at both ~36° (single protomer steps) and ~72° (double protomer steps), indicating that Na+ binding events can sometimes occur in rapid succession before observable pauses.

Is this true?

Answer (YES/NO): NO